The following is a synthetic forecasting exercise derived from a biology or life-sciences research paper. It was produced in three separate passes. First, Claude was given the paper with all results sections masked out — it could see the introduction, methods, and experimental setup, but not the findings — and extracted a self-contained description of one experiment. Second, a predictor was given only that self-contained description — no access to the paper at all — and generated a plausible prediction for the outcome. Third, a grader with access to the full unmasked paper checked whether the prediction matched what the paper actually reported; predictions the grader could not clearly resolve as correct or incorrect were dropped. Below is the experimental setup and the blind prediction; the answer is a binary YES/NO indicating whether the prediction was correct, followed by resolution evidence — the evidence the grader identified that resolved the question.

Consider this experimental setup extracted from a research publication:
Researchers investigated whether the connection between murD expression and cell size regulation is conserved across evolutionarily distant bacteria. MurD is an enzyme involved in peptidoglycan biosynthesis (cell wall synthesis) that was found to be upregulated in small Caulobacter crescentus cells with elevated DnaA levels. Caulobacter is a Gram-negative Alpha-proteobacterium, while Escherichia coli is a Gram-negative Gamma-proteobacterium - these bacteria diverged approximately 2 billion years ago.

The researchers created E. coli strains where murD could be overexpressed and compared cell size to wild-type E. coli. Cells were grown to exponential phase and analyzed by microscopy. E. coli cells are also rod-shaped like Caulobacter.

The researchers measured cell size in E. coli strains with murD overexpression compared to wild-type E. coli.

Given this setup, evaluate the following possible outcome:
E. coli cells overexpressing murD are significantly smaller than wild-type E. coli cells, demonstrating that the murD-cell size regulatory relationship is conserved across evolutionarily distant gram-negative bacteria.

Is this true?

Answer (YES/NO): YES